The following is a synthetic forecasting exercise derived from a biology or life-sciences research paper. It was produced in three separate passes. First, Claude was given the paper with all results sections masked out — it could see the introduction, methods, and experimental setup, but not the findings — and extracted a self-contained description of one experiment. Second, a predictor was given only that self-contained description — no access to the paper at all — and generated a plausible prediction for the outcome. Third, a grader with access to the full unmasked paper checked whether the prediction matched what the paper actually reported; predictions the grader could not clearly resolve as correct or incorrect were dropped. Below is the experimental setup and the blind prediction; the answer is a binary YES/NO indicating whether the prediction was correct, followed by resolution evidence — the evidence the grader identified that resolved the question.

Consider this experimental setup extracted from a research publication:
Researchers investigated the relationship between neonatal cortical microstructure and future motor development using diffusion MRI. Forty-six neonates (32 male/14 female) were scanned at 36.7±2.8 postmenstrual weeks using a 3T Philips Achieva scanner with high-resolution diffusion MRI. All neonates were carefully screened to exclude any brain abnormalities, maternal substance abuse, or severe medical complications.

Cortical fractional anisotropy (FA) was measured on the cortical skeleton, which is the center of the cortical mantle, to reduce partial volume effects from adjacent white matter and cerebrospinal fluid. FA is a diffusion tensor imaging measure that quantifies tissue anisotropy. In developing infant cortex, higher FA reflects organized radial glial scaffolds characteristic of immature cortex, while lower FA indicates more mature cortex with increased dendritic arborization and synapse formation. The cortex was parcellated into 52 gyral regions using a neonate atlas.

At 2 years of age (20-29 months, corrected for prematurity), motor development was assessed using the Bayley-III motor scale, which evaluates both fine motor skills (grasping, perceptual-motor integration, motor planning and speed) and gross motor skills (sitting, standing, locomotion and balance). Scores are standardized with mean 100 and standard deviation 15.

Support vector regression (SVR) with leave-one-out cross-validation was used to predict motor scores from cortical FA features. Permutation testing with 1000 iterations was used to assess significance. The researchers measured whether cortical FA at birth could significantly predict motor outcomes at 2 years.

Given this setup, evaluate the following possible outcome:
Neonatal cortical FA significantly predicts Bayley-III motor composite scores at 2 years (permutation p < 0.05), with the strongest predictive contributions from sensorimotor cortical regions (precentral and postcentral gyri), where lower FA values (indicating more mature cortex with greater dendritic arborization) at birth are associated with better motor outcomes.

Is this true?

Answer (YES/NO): NO